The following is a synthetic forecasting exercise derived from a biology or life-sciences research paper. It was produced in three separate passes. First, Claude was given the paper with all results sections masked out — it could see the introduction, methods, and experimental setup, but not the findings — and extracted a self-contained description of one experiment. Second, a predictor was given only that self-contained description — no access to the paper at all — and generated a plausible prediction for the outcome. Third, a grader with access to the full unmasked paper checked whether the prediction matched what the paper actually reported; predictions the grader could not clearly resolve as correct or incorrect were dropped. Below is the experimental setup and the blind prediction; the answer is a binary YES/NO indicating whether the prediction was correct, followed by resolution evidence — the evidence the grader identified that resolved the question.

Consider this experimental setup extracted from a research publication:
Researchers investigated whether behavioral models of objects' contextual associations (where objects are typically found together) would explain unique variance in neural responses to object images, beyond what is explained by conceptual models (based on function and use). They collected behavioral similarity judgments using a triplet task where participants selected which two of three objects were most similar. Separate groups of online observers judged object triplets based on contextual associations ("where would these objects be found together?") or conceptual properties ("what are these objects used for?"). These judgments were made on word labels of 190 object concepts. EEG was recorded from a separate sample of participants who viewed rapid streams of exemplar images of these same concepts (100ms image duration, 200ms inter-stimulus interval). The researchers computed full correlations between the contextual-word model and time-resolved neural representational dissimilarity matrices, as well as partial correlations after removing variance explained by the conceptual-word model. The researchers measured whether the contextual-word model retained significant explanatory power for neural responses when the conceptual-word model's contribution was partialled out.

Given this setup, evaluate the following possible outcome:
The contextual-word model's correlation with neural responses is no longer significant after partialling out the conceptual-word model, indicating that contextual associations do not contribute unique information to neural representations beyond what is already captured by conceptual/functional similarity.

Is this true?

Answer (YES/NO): YES